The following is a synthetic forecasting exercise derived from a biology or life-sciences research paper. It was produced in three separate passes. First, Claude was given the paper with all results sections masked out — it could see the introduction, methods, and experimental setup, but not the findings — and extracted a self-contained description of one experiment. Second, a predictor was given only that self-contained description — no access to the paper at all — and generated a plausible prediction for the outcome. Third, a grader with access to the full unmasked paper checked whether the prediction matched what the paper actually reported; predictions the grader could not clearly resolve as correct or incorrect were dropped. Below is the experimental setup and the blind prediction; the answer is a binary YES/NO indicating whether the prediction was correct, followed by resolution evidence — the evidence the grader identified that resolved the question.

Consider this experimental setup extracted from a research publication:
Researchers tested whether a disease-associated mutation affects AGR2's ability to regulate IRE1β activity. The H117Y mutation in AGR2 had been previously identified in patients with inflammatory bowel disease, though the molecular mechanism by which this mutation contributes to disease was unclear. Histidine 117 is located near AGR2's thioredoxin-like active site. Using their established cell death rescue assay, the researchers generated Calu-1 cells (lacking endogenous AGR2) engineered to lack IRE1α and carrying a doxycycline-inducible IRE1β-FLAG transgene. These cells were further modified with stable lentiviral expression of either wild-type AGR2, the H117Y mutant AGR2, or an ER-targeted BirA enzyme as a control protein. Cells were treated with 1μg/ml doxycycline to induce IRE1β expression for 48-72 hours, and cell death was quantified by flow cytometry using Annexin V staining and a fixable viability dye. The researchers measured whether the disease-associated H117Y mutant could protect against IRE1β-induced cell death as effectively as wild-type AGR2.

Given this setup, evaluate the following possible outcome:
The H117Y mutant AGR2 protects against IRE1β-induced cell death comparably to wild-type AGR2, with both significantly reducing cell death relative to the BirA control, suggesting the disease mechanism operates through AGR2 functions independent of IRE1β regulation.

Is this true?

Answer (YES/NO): NO